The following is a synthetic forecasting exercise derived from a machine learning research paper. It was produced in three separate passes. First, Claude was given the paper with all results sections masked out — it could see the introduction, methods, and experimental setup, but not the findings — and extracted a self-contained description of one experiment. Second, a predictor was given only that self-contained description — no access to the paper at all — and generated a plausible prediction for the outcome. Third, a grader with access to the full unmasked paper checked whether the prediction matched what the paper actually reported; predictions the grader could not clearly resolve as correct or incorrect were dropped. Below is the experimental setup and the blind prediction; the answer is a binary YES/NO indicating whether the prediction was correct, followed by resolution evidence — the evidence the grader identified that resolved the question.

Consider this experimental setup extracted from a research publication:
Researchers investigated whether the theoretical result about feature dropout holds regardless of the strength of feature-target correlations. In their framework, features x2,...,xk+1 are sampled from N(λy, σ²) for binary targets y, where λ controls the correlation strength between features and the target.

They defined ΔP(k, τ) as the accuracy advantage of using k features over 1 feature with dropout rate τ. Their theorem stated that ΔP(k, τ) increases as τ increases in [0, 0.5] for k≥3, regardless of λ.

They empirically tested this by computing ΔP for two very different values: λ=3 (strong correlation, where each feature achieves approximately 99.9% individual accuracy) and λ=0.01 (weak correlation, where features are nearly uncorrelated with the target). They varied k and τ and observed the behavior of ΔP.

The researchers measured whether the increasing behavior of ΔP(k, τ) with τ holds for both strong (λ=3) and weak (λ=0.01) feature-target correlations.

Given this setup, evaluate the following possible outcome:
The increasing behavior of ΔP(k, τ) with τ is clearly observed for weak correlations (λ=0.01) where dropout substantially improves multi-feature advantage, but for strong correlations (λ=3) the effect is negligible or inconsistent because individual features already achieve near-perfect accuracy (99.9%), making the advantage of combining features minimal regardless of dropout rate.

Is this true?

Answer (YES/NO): NO